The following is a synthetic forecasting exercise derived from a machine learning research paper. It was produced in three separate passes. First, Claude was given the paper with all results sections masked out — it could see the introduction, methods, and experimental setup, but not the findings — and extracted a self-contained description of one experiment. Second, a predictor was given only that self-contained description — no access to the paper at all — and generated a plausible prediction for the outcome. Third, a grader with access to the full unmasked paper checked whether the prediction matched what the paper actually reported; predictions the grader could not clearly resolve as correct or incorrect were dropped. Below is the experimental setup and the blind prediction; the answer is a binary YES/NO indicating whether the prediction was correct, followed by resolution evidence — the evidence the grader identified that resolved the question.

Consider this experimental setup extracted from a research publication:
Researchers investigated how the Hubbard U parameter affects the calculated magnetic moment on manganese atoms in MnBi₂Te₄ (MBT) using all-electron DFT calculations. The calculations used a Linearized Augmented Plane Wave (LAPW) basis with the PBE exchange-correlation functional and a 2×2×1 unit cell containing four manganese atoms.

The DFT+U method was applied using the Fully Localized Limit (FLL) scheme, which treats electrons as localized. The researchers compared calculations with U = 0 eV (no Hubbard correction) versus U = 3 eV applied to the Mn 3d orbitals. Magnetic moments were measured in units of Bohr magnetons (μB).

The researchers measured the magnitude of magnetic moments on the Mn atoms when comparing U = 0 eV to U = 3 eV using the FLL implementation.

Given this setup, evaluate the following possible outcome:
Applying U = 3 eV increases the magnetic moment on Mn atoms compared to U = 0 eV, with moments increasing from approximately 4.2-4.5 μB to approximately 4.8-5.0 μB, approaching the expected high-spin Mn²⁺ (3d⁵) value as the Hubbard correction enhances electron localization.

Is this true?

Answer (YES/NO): NO